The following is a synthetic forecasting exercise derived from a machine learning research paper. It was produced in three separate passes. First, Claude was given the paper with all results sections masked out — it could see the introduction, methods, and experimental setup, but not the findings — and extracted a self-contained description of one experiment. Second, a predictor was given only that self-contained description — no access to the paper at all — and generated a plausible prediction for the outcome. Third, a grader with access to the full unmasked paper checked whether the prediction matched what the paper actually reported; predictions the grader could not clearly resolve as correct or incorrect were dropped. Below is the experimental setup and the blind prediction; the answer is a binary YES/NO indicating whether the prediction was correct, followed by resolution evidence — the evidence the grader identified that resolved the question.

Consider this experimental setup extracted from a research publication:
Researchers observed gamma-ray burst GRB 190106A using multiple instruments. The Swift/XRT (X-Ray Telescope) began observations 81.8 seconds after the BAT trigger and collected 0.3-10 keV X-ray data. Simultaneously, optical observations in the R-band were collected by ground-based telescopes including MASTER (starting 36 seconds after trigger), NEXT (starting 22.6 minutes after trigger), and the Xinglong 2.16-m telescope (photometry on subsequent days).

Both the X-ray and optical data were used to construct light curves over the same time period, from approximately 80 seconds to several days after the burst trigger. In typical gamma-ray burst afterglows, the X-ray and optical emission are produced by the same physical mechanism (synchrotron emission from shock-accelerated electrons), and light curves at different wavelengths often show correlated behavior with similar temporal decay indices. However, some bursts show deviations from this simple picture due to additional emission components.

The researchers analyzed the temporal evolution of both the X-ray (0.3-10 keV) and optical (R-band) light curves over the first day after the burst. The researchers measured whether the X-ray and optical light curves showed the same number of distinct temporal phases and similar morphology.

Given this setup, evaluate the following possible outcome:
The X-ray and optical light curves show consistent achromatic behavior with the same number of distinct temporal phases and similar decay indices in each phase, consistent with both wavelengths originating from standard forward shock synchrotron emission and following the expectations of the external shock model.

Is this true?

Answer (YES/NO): NO